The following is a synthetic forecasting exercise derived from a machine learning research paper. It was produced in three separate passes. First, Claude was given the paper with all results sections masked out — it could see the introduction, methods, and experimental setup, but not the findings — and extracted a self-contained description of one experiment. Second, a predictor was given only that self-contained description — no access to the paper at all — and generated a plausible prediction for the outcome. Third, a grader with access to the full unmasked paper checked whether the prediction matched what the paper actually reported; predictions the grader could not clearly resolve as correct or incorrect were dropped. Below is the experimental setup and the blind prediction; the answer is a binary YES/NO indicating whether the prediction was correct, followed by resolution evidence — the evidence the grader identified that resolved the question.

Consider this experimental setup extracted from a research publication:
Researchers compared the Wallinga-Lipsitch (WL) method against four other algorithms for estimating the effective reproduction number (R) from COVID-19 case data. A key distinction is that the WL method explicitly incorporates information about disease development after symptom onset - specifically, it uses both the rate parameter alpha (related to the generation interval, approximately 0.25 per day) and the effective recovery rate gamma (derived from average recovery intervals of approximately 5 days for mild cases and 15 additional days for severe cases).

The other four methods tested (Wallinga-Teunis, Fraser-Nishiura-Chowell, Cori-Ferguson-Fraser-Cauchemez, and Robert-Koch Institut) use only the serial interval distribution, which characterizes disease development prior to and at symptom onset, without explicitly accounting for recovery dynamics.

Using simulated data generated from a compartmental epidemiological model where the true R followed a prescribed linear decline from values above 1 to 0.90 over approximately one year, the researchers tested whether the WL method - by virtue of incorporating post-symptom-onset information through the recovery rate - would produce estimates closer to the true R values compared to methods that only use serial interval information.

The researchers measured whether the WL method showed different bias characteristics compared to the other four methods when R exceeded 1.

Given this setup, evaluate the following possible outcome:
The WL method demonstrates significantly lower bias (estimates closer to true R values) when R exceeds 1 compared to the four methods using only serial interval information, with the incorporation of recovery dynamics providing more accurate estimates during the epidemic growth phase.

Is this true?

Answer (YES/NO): YES